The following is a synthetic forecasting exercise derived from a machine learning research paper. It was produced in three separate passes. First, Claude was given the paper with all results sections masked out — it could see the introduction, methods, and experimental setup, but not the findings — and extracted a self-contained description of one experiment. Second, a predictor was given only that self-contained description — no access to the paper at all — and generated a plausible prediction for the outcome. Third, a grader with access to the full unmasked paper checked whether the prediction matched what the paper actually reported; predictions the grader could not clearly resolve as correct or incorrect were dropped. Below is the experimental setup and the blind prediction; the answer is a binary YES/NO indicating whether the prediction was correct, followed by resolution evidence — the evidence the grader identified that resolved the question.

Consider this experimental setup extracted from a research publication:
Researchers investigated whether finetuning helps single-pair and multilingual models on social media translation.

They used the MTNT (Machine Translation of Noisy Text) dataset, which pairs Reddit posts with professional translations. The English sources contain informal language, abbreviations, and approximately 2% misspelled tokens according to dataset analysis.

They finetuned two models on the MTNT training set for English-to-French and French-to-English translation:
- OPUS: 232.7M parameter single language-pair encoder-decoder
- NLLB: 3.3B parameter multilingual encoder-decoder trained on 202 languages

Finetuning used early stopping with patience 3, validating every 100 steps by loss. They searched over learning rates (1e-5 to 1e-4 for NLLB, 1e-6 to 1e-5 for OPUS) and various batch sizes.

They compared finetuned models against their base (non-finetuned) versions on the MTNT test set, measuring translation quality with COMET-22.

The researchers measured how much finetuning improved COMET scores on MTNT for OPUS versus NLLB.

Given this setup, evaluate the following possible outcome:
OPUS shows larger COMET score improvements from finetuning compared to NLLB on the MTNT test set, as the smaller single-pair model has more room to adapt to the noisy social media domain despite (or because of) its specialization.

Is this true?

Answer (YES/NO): NO